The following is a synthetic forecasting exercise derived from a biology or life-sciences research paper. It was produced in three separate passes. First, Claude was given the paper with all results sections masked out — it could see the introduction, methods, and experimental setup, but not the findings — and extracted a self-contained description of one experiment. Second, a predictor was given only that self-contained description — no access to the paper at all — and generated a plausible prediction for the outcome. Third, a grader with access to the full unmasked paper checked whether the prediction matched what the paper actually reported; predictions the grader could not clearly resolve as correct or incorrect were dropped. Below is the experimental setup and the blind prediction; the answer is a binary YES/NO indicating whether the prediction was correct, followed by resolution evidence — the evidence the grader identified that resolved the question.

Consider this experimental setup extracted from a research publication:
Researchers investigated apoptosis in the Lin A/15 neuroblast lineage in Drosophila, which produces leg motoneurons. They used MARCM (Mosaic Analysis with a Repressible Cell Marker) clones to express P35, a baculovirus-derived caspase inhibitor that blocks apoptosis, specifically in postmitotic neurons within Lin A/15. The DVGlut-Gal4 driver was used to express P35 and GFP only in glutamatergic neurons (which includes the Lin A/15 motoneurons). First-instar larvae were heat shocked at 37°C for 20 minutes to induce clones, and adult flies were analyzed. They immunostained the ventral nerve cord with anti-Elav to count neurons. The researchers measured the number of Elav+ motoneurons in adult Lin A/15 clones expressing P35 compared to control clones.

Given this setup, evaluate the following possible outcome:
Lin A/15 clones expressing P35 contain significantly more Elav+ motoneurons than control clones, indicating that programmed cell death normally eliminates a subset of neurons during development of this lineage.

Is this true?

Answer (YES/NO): YES